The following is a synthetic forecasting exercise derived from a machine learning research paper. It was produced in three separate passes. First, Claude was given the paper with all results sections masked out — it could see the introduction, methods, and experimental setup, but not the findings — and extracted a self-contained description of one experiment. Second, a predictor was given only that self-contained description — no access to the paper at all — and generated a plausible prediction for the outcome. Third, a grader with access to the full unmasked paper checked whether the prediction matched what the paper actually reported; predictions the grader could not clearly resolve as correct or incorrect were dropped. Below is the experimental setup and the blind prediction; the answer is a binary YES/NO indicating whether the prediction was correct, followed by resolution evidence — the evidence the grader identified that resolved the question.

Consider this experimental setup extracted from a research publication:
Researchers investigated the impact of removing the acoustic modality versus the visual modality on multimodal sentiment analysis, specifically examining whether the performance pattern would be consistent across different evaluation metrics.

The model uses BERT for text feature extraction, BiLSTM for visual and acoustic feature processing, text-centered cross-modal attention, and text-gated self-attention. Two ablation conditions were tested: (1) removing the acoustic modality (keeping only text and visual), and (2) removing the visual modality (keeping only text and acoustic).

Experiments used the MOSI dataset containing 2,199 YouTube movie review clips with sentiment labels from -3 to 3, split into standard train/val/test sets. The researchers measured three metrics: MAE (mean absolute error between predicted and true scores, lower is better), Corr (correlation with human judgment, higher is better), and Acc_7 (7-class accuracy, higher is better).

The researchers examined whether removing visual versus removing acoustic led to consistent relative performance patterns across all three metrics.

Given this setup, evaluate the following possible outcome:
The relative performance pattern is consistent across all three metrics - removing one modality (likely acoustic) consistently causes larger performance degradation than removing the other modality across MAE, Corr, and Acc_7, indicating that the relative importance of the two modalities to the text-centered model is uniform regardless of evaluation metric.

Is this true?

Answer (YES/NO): NO